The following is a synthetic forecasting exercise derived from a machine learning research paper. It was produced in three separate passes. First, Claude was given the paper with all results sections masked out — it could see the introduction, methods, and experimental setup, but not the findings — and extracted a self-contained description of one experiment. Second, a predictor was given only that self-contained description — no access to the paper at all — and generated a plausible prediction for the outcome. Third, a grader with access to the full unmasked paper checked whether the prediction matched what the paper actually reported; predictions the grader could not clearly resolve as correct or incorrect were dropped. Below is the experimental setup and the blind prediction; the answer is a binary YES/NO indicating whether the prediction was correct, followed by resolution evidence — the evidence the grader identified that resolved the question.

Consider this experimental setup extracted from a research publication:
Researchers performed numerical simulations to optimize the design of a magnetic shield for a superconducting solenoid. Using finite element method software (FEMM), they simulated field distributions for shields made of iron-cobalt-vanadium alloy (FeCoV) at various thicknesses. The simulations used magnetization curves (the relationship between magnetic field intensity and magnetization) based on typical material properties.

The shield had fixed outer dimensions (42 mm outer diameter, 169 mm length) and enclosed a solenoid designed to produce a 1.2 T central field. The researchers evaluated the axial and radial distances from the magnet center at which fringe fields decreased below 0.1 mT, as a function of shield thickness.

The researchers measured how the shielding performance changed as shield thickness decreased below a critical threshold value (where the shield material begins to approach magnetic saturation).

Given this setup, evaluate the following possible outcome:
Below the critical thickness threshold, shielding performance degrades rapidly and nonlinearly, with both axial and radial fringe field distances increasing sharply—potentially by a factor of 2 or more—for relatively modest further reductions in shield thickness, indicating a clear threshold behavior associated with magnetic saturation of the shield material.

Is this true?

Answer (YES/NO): YES